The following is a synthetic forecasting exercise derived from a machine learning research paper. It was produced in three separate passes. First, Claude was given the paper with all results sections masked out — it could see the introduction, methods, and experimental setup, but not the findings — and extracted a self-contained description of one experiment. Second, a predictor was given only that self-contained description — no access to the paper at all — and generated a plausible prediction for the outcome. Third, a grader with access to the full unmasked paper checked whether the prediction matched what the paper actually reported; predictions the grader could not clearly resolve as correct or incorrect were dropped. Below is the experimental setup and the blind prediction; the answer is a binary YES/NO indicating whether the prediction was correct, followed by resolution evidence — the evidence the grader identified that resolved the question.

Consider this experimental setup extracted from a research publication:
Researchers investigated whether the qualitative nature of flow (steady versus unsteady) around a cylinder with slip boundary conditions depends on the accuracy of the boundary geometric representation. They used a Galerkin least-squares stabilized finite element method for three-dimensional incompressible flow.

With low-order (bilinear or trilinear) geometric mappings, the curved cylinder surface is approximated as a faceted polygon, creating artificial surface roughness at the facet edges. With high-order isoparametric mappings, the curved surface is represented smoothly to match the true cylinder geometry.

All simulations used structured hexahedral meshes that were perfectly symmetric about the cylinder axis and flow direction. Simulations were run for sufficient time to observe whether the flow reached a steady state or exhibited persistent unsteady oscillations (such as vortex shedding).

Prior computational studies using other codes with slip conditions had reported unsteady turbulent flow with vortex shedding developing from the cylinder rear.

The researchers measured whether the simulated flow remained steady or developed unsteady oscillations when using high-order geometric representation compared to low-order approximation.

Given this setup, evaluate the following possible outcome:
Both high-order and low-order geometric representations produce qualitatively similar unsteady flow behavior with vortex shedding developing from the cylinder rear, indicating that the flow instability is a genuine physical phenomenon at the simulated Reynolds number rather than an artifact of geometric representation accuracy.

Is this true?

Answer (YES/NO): NO